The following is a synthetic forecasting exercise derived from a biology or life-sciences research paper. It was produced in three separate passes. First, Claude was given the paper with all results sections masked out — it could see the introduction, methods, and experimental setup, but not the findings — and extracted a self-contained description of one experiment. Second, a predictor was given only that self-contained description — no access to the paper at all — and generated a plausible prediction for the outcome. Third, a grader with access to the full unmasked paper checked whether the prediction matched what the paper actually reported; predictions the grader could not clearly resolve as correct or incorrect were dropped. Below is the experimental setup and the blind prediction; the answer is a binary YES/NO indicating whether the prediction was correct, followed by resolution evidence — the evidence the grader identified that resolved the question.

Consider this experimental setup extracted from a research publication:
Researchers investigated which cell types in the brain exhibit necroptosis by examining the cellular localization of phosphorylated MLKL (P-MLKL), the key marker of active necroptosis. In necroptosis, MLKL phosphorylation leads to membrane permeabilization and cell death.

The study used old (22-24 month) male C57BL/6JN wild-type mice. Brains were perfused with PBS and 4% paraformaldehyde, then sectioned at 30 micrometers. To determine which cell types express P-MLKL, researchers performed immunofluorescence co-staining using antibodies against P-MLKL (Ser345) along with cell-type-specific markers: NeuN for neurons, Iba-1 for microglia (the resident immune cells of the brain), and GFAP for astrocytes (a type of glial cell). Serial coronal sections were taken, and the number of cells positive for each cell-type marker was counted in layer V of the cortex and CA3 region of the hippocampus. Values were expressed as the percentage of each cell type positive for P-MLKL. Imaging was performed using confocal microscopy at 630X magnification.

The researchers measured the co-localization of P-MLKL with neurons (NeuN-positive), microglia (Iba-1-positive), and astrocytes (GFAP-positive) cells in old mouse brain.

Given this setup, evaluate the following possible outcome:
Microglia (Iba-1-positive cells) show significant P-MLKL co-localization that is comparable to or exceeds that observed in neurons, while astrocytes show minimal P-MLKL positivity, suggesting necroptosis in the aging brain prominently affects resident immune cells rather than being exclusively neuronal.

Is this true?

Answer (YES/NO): NO